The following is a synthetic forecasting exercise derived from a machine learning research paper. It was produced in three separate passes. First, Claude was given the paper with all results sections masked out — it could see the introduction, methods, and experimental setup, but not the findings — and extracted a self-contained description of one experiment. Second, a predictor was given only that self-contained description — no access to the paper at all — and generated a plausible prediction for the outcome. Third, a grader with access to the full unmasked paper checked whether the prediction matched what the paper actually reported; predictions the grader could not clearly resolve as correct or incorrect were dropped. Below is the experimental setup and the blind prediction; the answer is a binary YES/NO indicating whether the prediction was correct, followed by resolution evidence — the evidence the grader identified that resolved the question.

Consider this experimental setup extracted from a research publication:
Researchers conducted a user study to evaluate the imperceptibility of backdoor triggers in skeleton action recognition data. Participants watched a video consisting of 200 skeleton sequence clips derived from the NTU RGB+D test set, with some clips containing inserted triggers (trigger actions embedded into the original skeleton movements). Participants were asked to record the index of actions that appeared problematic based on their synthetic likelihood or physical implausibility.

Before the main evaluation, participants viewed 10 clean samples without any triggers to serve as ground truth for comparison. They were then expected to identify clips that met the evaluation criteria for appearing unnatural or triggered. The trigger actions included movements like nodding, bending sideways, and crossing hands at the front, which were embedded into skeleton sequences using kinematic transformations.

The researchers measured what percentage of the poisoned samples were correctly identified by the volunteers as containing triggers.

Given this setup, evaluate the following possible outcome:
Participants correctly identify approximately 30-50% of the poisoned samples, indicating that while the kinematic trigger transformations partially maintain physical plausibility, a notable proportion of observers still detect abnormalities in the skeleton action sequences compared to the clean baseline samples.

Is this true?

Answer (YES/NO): NO